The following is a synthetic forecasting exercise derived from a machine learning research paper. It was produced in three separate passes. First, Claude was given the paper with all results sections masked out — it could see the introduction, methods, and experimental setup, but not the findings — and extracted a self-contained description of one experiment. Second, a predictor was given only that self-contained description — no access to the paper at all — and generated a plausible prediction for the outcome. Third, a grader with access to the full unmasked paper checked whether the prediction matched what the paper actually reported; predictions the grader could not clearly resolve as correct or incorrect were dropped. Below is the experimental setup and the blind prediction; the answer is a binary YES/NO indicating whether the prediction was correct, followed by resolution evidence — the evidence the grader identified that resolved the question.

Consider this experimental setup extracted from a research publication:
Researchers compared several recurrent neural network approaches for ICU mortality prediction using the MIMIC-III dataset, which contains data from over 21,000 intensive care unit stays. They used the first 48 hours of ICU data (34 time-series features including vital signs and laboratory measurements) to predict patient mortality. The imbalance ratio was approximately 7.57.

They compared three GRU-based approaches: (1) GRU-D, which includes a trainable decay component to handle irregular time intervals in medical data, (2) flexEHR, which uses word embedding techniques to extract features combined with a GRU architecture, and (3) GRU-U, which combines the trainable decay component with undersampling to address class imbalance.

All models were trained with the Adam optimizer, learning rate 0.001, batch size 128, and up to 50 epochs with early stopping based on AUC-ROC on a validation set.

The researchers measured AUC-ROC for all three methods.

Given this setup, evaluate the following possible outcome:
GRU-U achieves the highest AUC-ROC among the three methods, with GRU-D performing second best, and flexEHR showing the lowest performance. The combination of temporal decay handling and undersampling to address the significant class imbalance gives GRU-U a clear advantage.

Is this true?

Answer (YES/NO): NO